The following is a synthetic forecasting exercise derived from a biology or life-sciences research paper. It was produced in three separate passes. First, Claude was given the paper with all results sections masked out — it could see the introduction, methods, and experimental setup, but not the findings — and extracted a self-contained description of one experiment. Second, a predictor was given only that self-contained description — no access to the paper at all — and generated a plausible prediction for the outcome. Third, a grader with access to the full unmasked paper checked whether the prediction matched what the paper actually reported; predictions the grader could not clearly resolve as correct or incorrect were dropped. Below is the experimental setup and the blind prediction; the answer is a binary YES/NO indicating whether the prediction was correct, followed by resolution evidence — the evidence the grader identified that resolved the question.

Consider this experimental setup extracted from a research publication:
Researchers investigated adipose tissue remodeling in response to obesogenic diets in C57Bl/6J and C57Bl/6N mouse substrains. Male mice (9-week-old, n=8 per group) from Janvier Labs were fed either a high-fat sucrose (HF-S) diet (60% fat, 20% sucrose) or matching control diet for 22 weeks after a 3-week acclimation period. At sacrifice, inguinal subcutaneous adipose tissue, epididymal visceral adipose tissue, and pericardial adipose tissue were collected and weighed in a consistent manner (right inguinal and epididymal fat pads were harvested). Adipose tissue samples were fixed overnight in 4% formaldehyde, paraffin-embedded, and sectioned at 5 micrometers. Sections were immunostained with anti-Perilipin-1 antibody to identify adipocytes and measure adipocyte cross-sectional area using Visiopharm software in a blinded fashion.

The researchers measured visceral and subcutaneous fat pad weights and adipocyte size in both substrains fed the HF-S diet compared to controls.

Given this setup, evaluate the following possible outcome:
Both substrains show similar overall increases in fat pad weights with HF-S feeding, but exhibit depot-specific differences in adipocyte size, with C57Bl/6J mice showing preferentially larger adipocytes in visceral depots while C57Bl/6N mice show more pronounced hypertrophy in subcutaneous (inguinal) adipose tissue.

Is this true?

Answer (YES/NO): NO